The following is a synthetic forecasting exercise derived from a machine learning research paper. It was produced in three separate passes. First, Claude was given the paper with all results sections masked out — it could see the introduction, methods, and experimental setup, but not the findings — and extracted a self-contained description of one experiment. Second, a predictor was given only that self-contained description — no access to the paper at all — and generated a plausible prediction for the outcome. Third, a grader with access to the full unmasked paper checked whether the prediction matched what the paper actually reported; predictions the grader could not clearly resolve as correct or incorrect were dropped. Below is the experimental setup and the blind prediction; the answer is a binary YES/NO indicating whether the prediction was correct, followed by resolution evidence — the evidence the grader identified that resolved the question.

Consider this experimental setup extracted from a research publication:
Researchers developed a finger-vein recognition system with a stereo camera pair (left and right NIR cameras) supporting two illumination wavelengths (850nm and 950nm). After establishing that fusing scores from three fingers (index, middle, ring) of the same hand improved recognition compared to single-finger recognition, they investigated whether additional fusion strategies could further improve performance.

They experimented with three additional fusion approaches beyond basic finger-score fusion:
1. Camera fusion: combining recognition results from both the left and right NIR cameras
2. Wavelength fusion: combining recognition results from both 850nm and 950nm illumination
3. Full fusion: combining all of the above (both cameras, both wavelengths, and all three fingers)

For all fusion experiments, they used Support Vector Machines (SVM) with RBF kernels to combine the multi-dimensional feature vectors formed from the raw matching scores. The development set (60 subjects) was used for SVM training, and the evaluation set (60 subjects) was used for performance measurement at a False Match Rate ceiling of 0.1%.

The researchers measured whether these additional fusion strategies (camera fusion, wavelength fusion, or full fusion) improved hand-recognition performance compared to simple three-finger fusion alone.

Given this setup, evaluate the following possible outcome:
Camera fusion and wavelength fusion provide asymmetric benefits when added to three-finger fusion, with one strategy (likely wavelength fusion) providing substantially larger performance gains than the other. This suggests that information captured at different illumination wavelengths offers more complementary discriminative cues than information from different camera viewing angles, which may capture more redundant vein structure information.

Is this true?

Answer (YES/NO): NO